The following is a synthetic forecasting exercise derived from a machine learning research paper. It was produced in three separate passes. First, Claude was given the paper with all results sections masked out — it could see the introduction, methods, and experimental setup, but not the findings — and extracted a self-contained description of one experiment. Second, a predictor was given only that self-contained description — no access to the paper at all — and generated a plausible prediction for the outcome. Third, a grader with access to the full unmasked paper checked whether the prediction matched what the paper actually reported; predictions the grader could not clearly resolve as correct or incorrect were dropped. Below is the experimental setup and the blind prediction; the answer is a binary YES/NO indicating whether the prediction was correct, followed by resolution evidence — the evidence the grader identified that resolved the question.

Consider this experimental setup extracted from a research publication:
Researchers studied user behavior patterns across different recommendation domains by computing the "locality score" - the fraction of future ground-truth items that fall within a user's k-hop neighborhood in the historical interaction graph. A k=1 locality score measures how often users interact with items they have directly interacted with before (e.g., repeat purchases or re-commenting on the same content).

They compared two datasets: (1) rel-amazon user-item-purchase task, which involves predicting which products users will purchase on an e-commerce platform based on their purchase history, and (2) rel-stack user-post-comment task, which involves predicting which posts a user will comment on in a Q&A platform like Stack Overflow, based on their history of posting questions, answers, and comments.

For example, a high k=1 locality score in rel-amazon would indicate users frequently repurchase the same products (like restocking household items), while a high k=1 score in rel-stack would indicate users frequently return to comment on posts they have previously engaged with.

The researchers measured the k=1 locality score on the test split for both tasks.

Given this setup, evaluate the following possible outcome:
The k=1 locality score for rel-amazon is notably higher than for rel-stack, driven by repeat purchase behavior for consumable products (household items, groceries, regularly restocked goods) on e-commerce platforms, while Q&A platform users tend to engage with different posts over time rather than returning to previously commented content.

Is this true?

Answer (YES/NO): NO